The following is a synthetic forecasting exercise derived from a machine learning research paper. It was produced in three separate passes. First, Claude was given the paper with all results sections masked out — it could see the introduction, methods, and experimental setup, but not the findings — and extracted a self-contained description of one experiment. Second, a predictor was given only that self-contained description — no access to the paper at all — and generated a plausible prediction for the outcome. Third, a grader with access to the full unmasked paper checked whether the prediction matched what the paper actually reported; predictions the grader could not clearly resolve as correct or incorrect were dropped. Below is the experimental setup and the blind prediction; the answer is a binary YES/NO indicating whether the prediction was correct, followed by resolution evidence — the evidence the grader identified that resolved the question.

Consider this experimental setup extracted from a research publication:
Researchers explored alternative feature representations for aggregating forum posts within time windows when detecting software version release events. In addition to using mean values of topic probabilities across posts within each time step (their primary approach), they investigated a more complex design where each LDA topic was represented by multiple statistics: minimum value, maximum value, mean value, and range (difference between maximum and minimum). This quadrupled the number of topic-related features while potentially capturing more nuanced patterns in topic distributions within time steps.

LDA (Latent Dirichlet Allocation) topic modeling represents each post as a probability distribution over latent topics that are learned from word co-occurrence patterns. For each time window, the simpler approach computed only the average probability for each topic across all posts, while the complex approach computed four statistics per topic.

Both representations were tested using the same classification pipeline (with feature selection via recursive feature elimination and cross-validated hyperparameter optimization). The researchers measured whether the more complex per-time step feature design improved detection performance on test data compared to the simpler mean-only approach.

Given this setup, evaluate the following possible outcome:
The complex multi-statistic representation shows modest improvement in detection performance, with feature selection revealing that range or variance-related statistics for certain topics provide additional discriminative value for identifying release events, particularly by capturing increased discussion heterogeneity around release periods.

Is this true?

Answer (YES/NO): NO